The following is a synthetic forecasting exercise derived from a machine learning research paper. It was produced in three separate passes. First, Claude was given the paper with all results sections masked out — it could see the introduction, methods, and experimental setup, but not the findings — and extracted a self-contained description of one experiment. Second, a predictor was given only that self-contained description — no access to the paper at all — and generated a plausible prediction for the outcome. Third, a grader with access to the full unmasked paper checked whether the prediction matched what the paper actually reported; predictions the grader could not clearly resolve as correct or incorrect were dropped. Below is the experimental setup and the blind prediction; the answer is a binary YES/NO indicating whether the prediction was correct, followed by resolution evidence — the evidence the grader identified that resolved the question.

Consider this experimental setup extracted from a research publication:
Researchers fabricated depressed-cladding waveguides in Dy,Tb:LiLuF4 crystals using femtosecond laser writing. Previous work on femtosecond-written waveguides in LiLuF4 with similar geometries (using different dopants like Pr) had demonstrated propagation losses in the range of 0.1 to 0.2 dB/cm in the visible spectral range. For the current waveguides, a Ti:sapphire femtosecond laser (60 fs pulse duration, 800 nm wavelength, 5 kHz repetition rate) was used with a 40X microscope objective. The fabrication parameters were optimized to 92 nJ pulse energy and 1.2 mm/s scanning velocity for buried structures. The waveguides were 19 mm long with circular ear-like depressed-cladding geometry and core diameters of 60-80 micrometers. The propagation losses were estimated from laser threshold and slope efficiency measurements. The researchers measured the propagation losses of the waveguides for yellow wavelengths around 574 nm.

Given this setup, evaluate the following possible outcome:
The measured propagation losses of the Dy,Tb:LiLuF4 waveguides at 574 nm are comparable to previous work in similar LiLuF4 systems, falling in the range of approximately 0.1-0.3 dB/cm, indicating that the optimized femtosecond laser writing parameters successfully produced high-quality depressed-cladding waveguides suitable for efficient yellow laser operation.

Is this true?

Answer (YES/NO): NO